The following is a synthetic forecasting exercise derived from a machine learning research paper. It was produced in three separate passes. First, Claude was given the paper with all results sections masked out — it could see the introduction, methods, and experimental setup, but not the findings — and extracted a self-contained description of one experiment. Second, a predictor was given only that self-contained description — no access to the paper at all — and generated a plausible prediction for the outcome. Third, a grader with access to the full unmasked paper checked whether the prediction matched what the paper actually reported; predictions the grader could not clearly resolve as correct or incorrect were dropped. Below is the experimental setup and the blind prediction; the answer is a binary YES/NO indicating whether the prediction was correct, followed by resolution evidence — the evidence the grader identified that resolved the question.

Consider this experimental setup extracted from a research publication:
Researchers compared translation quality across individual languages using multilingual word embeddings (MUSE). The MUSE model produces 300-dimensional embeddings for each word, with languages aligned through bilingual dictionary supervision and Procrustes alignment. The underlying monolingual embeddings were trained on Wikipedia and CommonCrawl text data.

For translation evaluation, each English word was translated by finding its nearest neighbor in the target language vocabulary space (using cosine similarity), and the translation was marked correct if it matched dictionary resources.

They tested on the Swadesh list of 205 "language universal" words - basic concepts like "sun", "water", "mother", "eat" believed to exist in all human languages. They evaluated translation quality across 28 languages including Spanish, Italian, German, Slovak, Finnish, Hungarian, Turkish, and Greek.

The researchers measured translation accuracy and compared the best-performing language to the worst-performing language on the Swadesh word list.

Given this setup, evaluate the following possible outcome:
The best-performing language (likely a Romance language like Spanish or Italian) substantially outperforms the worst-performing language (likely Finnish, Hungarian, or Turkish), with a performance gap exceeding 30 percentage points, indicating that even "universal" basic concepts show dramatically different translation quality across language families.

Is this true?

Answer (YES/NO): NO